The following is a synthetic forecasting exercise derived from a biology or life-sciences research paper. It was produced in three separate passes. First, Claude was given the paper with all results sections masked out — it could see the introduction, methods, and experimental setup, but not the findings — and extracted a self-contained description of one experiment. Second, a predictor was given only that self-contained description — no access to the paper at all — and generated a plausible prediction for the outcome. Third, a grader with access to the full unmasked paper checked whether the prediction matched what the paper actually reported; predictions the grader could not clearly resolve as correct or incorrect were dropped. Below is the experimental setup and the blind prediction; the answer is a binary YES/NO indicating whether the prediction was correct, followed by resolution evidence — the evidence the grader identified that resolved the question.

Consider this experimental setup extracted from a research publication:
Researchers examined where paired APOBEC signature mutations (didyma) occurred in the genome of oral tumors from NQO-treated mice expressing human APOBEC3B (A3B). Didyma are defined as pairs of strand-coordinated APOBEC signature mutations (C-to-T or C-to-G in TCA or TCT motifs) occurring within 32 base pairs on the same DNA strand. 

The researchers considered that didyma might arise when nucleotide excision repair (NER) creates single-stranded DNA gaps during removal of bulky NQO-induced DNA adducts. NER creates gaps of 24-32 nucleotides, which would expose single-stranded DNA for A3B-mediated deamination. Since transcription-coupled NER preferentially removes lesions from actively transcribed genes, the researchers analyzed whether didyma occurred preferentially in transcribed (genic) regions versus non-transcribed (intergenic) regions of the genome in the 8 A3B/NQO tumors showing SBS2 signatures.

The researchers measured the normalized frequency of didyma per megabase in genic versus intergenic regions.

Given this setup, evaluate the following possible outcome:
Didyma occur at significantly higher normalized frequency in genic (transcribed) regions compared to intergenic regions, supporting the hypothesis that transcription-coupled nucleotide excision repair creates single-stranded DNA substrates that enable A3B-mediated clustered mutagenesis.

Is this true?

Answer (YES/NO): YES